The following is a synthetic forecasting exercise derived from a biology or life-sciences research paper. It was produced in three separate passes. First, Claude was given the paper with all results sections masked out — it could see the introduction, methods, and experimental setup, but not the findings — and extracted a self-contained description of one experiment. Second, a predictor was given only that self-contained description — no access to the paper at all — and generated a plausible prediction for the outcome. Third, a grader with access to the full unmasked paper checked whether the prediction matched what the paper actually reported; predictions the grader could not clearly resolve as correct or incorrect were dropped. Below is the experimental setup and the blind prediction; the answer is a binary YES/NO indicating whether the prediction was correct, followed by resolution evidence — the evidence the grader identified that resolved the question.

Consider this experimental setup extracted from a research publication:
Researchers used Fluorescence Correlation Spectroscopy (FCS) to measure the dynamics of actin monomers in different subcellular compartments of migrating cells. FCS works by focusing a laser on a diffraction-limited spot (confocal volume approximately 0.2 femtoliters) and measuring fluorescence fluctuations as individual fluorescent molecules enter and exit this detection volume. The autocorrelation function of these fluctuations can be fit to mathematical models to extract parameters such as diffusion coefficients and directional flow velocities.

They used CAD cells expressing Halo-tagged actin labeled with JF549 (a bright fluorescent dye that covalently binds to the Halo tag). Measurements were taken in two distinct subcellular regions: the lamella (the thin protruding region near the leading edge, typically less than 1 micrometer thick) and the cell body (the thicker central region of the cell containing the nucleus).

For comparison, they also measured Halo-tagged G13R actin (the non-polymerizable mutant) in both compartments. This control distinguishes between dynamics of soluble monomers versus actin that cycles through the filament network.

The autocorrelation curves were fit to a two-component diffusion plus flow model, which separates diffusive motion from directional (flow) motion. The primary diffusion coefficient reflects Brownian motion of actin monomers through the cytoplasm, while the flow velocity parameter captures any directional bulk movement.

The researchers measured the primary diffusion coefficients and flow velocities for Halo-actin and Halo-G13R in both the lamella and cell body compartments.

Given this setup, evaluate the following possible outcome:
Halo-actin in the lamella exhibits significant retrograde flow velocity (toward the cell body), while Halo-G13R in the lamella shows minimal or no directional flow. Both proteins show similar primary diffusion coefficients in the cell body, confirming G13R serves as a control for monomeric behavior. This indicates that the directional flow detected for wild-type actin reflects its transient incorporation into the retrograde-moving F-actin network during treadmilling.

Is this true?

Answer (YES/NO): NO